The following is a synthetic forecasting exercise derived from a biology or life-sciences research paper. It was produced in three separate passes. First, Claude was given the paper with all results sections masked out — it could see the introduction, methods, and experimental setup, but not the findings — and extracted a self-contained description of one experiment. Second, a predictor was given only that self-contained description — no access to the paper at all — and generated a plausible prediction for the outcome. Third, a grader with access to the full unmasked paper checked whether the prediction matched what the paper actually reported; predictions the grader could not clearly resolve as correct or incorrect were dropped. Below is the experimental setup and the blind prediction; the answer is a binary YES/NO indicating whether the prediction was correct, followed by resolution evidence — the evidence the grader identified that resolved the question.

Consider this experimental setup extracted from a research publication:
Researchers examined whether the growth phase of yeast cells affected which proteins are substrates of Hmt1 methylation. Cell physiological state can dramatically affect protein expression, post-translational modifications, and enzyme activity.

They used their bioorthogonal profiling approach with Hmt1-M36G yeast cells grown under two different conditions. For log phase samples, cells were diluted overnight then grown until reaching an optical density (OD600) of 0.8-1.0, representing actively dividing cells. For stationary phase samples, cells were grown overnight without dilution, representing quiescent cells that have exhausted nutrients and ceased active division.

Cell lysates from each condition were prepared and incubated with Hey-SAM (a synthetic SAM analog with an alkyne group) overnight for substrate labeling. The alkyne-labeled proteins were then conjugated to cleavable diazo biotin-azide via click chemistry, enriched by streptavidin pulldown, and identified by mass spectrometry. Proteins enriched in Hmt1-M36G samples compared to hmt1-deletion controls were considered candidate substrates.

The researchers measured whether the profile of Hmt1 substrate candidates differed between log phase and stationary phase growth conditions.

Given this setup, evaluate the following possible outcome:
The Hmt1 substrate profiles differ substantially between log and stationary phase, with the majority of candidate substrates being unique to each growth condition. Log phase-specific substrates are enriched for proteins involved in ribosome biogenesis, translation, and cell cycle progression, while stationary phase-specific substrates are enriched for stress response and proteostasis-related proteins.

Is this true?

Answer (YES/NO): NO